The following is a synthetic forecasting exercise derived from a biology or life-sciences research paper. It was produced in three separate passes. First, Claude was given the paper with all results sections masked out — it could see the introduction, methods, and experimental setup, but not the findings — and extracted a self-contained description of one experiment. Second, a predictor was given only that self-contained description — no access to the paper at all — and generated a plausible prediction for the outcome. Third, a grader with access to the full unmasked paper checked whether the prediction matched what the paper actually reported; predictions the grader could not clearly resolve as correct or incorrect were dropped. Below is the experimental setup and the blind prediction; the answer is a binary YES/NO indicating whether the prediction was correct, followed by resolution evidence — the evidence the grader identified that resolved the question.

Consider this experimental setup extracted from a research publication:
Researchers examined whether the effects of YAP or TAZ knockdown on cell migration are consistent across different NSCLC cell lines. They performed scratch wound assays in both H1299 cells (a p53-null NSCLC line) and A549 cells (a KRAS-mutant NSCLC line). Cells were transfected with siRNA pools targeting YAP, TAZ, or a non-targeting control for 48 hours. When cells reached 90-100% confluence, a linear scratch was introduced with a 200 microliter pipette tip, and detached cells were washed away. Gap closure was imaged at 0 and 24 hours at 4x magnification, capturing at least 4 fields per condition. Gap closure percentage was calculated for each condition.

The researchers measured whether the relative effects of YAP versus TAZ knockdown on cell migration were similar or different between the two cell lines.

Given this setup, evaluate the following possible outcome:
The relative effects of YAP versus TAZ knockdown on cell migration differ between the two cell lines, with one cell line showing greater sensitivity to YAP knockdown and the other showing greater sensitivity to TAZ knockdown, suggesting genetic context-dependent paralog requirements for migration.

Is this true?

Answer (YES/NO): NO